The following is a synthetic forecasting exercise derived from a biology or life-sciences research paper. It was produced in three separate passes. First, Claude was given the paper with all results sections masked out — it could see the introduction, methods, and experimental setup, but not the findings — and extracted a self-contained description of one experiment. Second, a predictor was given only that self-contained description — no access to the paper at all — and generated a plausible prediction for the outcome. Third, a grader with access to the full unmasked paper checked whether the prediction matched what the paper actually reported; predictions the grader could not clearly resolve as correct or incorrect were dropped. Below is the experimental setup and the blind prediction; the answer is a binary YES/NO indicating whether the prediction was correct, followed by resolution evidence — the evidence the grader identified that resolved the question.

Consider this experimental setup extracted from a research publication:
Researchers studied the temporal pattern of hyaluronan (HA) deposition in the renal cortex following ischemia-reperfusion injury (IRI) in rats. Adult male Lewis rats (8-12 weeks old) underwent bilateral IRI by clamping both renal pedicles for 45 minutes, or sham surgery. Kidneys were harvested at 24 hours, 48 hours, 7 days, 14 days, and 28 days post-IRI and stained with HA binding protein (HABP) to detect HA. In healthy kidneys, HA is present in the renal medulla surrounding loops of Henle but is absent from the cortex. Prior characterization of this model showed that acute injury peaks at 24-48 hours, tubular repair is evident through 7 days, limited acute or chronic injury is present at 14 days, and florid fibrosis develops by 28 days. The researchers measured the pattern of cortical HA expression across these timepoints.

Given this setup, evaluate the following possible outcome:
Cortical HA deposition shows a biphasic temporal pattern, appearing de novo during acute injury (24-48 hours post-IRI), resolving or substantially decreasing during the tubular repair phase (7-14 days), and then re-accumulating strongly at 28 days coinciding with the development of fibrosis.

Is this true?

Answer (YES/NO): NO